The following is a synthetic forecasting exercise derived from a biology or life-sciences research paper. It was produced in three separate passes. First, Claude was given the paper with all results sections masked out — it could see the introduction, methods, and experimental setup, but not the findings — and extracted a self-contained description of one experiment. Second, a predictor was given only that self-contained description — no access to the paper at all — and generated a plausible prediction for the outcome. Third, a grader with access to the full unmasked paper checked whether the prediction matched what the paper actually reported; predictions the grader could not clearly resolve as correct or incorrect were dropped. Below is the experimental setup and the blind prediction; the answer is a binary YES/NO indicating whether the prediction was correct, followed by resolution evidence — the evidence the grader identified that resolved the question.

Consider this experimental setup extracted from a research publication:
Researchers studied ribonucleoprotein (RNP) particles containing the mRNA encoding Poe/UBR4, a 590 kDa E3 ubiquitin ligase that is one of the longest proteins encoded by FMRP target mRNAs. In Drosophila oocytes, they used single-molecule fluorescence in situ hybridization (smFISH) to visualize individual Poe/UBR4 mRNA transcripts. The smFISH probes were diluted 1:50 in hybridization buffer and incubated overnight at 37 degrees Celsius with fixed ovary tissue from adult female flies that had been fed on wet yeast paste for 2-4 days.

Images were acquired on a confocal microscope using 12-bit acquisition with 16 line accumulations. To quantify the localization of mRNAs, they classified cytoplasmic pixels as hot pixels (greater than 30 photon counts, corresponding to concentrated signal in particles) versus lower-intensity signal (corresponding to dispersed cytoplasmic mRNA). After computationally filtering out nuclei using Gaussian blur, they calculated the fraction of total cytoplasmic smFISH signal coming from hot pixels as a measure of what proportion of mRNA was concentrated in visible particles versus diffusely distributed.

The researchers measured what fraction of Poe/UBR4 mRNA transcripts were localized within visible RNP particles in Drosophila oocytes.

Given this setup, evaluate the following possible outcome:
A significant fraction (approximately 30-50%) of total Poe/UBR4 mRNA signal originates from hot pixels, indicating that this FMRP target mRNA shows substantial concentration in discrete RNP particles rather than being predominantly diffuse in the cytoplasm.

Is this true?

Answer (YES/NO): YES